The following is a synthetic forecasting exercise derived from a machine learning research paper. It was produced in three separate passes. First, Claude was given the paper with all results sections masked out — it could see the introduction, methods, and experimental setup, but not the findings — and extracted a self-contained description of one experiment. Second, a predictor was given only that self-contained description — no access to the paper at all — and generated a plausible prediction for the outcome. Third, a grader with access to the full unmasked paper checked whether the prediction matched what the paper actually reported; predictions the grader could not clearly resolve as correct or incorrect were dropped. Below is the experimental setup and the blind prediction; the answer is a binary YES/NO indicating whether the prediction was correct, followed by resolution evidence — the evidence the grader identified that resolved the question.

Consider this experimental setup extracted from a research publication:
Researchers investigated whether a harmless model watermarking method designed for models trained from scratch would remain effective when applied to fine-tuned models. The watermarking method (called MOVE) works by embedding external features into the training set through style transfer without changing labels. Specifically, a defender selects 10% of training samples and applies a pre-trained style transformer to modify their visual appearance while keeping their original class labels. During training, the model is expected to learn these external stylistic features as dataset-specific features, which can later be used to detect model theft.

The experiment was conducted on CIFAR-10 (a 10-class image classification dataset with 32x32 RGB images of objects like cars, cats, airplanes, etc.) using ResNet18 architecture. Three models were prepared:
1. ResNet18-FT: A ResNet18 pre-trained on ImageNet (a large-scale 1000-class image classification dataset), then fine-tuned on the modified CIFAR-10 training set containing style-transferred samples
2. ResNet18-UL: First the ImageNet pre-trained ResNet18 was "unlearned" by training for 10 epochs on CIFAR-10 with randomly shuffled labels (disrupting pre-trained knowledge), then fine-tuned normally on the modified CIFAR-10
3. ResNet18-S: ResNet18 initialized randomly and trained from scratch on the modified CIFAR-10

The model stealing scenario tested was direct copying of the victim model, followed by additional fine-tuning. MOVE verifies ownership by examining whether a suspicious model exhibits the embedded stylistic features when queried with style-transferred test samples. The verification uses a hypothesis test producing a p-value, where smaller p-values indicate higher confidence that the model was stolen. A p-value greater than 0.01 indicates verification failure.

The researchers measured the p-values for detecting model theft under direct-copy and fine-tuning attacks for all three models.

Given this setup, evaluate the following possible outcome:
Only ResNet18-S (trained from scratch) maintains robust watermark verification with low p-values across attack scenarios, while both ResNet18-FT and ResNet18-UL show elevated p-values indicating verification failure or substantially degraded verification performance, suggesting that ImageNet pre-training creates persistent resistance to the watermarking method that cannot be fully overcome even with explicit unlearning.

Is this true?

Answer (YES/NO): NO